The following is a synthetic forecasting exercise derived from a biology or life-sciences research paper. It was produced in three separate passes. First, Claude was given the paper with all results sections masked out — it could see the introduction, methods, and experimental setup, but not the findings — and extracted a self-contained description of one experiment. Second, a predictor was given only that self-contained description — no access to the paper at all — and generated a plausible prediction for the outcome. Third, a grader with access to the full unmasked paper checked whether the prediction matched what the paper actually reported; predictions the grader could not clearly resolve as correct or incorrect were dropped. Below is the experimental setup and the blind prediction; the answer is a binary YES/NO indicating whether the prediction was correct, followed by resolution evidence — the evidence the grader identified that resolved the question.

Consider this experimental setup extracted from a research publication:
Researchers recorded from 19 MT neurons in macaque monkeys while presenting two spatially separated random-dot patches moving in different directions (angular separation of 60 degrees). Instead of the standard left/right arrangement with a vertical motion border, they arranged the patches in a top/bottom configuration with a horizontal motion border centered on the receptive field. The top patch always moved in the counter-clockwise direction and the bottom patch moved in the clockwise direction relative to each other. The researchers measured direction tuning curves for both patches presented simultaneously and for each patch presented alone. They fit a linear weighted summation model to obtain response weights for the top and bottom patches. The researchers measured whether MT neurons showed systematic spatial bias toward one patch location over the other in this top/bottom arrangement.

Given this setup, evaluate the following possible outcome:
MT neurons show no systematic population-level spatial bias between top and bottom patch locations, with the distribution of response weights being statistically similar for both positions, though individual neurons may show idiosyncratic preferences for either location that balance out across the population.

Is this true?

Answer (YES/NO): YES